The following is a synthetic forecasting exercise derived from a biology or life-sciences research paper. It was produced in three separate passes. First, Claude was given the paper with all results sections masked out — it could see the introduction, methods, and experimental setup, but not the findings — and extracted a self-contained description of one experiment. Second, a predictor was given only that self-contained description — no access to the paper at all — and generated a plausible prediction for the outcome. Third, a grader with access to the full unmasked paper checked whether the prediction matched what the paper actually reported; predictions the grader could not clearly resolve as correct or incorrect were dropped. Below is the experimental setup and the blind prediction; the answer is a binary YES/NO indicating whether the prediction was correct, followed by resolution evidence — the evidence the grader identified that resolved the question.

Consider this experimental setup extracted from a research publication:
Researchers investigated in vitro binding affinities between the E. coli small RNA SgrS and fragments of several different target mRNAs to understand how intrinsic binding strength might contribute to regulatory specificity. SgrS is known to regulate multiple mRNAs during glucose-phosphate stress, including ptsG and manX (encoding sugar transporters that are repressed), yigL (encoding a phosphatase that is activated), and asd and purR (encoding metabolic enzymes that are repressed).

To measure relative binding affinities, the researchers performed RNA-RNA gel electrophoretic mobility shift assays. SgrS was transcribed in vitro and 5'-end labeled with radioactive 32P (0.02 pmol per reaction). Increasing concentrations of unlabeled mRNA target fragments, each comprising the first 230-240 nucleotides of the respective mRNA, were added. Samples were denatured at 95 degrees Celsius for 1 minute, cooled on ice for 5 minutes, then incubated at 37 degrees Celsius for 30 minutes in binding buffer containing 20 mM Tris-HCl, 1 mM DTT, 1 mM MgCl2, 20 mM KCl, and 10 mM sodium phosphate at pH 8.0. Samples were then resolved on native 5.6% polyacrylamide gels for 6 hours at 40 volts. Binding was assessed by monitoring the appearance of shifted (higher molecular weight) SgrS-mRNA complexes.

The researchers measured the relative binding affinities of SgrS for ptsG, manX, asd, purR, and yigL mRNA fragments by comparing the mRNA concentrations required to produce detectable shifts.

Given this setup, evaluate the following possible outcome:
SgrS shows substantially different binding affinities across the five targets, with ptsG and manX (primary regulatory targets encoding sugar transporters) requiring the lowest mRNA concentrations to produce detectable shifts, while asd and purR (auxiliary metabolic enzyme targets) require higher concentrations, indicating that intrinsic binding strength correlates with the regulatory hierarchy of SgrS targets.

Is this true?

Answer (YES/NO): NO